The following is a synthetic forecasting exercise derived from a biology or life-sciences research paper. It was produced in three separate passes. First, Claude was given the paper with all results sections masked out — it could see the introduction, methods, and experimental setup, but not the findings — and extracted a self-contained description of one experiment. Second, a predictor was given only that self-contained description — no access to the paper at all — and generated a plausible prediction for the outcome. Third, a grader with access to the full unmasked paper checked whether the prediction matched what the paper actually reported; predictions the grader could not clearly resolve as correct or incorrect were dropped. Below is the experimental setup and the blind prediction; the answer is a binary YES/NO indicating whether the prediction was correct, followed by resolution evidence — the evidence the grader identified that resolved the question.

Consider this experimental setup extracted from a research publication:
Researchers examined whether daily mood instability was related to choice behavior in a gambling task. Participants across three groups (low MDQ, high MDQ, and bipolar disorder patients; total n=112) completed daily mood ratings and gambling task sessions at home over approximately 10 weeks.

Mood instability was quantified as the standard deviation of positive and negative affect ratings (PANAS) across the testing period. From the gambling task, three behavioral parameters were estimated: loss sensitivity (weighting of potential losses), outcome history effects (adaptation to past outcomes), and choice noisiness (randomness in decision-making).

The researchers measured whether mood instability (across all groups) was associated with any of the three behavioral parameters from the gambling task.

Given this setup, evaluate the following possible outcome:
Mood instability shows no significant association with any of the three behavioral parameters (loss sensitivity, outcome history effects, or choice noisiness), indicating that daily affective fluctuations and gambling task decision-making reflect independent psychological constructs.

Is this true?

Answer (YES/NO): NO